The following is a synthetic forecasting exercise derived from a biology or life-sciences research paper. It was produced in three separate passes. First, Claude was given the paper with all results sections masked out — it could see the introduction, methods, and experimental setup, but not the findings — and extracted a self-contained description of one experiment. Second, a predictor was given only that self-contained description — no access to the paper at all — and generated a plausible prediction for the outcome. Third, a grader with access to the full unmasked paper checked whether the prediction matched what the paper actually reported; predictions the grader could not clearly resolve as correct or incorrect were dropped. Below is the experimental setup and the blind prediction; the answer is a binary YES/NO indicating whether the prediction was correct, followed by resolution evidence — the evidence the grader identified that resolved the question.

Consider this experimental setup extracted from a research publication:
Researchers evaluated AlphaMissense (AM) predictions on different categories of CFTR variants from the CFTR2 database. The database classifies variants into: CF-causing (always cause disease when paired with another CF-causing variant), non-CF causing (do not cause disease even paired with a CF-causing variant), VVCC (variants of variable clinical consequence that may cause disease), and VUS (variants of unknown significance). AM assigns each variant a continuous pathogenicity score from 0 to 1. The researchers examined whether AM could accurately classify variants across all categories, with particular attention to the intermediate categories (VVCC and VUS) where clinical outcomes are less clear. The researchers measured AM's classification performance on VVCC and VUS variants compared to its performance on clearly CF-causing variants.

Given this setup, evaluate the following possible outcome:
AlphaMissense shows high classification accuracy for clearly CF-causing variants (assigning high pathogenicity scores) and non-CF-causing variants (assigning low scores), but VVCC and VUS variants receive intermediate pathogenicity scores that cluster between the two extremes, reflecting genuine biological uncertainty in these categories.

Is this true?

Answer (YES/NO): NO